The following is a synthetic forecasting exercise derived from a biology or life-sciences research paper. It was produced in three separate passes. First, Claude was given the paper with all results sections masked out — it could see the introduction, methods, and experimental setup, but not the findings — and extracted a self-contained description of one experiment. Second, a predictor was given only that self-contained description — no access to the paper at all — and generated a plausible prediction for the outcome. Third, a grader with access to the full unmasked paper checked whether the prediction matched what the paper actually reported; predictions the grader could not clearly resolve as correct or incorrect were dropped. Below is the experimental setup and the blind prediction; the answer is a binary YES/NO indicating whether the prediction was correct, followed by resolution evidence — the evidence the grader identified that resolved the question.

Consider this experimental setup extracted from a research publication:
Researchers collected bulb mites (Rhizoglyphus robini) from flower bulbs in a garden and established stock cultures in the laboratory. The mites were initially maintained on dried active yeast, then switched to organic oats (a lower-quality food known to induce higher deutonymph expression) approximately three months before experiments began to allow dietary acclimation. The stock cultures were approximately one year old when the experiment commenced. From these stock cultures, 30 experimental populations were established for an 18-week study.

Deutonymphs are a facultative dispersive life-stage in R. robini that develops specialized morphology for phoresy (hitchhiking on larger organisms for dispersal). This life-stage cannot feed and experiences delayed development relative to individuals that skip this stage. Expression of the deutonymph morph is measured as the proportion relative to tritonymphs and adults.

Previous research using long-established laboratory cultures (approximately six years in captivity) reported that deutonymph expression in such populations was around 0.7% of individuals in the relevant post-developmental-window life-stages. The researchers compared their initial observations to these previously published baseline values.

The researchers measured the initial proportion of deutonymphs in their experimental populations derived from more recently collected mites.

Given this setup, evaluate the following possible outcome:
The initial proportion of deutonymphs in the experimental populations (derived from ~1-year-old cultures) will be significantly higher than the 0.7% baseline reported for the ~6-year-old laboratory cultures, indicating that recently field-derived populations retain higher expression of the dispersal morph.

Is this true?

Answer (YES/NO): YES